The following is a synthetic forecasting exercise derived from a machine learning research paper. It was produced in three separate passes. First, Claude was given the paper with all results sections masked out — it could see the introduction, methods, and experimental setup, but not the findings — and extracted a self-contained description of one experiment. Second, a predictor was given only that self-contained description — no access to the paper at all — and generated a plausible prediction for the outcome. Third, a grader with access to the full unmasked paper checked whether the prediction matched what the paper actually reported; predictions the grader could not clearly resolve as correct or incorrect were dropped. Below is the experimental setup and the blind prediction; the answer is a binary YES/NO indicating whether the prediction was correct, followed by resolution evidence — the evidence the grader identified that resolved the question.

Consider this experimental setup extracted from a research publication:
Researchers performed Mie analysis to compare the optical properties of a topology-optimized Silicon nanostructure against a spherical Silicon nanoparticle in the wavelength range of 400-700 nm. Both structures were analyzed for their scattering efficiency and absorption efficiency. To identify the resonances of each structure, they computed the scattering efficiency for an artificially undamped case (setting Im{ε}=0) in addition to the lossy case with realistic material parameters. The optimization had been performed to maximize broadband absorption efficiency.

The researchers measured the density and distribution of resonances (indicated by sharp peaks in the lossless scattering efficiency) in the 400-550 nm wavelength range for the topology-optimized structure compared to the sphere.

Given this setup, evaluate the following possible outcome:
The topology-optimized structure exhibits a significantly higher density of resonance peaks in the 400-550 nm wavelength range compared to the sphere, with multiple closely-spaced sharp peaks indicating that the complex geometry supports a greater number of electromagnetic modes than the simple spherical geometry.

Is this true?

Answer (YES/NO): YES